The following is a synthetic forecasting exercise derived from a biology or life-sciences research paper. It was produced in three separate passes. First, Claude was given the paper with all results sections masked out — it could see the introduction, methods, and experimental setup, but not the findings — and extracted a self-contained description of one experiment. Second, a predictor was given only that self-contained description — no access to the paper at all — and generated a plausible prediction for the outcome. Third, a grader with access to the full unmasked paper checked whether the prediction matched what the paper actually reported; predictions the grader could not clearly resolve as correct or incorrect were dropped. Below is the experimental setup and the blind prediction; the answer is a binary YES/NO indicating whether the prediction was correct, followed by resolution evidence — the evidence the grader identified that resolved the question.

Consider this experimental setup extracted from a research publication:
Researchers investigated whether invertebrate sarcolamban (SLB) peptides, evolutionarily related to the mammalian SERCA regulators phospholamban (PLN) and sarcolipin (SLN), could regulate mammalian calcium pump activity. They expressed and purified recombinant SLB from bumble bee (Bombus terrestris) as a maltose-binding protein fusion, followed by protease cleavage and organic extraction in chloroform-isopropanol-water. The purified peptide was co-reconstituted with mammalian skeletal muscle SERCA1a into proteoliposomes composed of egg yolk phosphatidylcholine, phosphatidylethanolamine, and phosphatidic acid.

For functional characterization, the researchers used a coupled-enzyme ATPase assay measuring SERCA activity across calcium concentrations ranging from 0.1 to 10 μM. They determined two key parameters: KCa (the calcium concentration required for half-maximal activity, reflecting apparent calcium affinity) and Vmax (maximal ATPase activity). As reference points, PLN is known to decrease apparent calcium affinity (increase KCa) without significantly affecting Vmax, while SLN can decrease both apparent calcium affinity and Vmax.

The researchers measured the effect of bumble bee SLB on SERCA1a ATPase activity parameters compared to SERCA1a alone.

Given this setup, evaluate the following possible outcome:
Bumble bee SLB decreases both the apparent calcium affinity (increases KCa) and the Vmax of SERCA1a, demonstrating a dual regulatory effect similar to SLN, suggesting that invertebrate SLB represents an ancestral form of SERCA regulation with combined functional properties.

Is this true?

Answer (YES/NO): YES